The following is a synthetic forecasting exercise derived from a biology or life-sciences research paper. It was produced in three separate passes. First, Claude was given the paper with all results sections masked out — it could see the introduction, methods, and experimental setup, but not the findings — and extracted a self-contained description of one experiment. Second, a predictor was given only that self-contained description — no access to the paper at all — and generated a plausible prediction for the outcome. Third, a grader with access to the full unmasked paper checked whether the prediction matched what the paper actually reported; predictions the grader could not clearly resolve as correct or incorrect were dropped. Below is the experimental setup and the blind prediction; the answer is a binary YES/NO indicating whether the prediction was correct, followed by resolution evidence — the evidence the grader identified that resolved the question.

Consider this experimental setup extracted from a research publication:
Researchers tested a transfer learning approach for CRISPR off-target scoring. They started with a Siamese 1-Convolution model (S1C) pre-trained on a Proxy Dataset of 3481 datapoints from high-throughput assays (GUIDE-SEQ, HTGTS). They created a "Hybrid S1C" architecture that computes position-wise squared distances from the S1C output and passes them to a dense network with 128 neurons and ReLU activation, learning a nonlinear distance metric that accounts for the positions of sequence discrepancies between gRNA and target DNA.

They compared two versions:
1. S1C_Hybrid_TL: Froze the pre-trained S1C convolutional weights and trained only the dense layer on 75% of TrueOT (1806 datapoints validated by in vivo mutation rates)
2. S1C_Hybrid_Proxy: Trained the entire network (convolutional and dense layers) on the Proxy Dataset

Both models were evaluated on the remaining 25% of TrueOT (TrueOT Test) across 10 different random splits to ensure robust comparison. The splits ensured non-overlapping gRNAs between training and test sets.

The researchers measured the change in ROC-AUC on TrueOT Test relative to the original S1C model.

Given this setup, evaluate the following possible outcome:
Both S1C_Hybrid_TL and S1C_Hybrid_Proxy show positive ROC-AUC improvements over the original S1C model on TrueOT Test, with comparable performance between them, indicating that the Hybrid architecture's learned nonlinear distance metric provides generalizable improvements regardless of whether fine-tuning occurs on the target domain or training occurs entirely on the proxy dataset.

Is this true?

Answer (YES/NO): NO